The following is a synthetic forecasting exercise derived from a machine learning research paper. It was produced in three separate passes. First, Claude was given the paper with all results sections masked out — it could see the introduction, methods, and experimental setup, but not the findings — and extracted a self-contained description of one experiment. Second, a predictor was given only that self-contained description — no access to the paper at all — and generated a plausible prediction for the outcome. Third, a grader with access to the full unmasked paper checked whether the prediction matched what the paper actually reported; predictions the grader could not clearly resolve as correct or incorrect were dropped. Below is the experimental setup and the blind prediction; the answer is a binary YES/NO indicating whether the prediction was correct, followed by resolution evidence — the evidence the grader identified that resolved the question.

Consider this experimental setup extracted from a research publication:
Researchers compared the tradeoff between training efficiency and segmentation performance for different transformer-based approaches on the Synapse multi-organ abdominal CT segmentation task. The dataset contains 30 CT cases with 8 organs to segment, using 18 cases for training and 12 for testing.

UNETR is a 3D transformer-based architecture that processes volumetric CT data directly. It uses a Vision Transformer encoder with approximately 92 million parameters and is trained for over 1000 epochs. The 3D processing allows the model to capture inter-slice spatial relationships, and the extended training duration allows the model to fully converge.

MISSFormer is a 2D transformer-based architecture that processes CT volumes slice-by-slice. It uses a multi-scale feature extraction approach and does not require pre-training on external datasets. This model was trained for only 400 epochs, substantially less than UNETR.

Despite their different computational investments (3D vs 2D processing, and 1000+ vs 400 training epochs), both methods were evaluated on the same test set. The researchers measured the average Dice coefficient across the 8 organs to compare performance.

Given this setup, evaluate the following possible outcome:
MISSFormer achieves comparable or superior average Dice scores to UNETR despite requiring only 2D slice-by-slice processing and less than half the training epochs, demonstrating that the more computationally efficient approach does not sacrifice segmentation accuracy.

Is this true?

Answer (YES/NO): YES